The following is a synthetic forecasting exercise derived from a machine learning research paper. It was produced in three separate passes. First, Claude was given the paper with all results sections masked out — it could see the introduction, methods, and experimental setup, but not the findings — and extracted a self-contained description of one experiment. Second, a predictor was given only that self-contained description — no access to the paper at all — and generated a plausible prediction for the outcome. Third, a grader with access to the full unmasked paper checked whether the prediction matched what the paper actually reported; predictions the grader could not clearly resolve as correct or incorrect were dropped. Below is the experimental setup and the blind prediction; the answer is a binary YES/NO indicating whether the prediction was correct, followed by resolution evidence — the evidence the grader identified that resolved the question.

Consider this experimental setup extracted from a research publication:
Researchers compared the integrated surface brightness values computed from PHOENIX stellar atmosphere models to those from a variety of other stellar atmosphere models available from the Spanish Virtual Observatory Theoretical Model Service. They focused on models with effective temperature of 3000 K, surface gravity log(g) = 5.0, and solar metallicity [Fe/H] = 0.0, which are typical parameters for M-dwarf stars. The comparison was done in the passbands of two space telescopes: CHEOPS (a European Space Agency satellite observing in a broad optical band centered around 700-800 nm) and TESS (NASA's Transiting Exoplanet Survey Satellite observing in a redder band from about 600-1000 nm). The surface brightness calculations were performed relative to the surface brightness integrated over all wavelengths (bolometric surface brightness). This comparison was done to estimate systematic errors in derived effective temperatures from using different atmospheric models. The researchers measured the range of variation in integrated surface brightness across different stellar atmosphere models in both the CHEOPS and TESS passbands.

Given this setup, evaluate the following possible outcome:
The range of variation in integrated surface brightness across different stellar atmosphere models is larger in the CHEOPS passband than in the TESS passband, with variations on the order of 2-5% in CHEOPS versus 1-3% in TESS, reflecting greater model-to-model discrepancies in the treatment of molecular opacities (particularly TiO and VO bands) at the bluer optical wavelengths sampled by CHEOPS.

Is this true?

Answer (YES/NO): NO